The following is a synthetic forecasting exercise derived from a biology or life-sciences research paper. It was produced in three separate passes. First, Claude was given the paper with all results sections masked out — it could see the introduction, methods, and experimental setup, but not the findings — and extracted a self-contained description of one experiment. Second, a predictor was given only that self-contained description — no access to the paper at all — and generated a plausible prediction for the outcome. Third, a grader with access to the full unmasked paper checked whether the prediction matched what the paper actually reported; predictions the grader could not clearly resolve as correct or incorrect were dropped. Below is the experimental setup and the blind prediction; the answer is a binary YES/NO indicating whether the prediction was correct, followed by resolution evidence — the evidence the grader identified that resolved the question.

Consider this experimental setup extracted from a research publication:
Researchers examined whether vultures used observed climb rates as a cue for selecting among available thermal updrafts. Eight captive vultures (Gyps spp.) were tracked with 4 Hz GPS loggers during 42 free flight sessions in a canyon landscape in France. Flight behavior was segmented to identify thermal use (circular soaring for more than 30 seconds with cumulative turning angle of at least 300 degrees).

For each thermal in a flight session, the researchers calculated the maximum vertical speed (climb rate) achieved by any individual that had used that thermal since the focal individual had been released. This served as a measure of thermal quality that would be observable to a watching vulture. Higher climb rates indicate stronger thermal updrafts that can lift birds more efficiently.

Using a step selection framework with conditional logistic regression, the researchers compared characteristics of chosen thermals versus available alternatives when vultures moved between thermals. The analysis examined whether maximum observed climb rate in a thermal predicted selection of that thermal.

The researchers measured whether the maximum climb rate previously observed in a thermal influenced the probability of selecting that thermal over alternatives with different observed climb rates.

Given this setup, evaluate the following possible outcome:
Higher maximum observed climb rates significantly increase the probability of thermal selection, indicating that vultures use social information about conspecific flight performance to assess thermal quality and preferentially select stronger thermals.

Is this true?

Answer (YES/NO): NO